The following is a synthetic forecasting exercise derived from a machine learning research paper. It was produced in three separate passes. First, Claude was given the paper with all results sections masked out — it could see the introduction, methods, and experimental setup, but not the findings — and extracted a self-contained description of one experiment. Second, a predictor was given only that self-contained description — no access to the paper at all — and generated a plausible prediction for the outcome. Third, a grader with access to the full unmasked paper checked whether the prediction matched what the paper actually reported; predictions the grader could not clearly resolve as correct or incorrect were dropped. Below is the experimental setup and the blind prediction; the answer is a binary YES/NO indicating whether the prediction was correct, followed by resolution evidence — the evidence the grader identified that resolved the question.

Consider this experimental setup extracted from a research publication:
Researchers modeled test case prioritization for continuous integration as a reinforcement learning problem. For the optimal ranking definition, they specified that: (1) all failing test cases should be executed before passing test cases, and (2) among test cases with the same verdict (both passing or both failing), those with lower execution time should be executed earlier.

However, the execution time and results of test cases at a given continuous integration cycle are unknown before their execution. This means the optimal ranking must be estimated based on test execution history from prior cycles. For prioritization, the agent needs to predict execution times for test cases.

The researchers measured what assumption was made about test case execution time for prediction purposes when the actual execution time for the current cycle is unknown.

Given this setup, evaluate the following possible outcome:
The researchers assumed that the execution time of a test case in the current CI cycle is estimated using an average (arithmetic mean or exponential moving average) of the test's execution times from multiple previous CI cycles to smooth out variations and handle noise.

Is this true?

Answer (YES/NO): YES